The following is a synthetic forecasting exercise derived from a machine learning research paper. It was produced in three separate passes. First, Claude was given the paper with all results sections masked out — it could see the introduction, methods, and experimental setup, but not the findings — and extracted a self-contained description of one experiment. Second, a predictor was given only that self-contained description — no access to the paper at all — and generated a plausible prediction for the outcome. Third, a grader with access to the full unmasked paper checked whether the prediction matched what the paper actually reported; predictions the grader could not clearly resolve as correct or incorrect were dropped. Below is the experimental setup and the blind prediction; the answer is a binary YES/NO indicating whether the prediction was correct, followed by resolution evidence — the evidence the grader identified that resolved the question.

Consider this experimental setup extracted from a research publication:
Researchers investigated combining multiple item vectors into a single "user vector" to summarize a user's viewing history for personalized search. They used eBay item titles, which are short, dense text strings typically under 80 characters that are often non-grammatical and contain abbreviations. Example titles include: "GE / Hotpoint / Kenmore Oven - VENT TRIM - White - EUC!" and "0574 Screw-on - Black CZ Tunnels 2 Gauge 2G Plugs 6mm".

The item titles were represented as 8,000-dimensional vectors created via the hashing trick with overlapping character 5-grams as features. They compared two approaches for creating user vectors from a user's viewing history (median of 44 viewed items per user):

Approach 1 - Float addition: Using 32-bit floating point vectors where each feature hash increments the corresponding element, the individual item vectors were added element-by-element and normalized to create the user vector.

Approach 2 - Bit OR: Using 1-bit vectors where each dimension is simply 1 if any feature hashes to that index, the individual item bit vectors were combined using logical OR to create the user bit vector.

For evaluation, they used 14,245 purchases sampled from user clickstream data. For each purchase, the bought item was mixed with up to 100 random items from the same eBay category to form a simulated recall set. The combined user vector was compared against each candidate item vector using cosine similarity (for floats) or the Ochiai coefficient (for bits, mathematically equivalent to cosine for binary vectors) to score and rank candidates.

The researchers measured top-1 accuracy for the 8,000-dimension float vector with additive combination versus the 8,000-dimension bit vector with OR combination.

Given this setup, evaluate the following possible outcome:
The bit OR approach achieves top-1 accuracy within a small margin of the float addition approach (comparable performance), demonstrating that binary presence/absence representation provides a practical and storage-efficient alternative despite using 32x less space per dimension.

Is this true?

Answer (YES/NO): NO